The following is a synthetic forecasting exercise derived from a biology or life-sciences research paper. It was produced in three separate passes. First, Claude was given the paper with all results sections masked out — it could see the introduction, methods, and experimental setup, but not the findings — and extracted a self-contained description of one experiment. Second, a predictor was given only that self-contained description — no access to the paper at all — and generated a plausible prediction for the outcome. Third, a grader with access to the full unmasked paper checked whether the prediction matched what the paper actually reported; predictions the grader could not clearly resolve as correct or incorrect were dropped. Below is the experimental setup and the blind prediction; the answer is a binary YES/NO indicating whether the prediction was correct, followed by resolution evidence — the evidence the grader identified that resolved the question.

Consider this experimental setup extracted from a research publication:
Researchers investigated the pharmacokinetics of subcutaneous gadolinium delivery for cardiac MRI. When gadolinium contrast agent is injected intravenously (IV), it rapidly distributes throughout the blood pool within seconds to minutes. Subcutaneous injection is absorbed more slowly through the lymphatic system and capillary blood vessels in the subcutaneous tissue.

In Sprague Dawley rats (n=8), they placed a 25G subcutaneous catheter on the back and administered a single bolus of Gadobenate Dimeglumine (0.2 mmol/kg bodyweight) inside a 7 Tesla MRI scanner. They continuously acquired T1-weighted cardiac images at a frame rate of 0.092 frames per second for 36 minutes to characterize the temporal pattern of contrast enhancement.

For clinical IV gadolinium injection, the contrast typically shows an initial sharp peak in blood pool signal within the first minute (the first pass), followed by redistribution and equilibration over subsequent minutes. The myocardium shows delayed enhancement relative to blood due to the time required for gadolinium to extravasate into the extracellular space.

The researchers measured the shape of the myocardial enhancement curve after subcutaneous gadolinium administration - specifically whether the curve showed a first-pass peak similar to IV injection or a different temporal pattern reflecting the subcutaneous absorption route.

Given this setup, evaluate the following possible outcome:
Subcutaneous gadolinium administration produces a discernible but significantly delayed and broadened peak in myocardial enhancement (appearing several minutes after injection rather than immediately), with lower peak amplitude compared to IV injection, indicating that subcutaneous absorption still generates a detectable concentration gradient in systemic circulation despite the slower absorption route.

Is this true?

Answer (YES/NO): NO